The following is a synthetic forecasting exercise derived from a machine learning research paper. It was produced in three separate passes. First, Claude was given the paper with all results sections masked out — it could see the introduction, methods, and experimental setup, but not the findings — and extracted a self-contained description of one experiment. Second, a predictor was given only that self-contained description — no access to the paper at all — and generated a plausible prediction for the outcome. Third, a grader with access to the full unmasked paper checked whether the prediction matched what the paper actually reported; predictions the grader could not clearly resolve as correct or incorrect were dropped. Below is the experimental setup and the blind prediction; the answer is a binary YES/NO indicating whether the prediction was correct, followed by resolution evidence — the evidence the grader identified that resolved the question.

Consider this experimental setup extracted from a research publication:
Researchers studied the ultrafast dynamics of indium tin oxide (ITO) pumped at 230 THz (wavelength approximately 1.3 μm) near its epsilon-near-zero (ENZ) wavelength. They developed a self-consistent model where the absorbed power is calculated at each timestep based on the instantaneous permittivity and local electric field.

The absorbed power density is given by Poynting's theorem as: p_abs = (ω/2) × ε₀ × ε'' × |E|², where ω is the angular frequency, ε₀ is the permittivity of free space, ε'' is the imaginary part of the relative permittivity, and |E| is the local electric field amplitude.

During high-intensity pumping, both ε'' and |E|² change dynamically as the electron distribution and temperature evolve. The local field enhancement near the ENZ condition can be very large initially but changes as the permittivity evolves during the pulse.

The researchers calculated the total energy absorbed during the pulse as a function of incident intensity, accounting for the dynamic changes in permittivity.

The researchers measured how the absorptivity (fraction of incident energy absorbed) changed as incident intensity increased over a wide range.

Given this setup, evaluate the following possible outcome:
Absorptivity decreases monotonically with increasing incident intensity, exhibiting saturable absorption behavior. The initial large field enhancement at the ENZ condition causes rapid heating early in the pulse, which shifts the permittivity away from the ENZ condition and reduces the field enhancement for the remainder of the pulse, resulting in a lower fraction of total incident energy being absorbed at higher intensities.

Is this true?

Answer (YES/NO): NO